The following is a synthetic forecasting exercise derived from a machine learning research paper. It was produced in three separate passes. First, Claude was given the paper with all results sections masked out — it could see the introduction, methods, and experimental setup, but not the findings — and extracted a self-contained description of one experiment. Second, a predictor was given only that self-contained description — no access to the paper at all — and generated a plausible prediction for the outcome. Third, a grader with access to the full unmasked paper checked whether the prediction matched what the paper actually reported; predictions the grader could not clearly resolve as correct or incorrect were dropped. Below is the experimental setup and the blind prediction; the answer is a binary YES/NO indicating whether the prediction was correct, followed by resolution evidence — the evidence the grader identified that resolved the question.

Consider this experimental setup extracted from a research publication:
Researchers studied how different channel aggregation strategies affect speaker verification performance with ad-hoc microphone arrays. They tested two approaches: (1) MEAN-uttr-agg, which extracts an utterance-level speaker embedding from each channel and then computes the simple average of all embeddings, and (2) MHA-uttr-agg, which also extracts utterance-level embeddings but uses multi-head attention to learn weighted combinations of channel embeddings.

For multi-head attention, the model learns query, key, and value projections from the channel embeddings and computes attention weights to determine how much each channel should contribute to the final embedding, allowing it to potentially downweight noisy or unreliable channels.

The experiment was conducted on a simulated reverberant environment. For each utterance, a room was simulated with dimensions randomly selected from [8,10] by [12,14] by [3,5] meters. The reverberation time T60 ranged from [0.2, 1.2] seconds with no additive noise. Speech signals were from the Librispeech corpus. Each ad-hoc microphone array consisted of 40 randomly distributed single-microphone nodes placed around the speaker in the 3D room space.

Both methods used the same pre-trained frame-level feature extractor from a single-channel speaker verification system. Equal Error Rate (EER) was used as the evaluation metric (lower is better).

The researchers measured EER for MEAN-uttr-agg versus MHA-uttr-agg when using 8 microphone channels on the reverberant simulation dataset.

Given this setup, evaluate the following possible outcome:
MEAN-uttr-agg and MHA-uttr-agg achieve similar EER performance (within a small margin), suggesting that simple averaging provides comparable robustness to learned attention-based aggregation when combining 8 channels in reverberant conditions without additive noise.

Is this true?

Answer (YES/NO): NO